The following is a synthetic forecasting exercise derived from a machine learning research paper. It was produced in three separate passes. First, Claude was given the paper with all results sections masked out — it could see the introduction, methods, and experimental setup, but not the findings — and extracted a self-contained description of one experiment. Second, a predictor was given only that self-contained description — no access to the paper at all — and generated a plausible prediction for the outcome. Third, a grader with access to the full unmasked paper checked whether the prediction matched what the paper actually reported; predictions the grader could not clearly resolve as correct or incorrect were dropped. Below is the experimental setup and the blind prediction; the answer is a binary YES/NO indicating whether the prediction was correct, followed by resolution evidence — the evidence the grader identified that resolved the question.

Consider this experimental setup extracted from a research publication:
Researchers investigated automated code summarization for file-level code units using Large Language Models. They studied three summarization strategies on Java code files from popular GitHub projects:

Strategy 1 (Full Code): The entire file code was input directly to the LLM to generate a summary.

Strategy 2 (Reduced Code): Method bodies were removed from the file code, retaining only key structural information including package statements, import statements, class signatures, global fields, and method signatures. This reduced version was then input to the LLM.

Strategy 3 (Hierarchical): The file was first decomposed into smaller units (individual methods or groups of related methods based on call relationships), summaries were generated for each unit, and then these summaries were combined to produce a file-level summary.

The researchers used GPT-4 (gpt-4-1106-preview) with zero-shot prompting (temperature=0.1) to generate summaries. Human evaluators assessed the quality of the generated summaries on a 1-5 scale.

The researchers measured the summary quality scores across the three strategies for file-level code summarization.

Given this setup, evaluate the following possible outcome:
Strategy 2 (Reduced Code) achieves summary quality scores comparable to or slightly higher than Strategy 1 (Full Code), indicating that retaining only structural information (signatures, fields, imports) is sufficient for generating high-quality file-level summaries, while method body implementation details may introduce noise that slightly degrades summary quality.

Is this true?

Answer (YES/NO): NO